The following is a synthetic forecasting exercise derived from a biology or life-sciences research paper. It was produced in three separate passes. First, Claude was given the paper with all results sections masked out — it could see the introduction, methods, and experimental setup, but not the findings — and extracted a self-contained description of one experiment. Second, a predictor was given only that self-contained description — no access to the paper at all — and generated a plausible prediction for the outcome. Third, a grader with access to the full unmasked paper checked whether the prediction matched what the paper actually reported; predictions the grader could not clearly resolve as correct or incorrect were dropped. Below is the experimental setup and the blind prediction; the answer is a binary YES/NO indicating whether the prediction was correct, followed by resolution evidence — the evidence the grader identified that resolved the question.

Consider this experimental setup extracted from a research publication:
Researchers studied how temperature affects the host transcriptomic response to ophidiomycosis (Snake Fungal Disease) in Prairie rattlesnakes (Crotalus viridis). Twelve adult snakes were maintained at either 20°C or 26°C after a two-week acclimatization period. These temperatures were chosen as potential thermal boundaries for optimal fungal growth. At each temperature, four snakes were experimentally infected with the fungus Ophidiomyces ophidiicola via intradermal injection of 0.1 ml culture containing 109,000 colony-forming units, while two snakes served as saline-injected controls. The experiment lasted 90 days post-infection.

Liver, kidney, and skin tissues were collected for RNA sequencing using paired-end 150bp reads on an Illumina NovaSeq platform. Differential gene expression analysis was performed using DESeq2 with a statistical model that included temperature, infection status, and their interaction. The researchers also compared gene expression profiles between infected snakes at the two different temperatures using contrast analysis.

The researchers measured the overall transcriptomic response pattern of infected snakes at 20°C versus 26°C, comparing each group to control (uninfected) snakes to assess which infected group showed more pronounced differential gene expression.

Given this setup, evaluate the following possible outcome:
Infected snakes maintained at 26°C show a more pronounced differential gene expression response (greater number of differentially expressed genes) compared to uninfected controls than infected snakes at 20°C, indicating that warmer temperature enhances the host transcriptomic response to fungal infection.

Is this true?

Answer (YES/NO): NO